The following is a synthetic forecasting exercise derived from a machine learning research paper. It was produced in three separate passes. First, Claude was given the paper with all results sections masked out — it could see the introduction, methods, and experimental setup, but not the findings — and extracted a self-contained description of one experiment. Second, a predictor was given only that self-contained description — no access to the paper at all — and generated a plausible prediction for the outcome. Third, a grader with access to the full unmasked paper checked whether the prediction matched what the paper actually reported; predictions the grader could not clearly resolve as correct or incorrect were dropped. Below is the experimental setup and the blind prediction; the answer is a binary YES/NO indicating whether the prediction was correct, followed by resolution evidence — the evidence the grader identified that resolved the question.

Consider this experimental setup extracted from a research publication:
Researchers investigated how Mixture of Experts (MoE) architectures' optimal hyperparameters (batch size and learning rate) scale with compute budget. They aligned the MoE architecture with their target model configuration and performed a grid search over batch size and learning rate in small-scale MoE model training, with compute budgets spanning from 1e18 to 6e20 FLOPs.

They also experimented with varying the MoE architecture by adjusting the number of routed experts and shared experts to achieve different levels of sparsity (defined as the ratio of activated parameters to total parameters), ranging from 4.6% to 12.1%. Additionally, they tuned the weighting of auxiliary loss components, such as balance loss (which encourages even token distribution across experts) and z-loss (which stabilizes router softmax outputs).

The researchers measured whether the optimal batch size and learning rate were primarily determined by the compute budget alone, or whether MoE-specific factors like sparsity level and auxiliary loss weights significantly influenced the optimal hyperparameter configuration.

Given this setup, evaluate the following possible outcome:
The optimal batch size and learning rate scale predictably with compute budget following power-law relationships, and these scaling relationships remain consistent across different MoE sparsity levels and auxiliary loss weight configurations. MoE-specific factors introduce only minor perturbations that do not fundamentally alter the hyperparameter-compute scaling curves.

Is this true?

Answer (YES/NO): YES